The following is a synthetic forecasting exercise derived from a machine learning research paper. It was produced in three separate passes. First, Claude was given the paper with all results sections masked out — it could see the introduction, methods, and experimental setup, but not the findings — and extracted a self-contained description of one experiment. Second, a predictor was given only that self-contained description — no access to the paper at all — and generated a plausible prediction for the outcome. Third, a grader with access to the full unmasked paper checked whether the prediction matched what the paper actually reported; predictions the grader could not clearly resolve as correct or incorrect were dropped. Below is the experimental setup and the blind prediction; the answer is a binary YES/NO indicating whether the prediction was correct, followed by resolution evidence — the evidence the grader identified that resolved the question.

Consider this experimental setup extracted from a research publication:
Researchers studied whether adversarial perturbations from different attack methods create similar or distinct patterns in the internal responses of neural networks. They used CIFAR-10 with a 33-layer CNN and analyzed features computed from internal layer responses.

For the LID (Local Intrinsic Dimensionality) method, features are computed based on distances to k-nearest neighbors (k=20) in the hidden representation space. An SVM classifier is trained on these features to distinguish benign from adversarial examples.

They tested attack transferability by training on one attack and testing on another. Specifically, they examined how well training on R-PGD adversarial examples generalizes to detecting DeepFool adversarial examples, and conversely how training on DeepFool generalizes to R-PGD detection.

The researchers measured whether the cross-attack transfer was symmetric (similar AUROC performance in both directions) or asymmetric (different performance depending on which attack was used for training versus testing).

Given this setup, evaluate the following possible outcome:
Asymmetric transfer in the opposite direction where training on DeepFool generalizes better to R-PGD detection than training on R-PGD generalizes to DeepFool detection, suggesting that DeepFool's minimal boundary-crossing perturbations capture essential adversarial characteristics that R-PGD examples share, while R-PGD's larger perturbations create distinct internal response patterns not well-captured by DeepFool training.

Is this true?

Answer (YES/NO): YES